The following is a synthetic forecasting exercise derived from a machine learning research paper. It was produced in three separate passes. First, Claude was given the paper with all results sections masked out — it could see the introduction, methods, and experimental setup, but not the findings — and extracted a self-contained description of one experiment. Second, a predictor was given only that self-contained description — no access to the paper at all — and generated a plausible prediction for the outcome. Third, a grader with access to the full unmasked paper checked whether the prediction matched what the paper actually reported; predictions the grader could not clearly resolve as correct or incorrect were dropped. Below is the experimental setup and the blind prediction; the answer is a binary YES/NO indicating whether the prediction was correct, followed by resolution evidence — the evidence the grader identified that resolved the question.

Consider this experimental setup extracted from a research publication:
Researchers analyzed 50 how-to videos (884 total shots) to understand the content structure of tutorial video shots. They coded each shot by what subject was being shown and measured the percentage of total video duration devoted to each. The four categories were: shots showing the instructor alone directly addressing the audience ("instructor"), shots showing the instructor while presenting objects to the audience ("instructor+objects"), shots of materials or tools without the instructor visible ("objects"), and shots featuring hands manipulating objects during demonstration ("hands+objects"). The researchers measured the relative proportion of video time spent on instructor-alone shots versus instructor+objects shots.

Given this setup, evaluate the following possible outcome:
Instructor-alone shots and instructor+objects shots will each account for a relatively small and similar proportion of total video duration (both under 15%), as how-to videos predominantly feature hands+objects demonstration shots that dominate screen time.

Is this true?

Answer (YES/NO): YES